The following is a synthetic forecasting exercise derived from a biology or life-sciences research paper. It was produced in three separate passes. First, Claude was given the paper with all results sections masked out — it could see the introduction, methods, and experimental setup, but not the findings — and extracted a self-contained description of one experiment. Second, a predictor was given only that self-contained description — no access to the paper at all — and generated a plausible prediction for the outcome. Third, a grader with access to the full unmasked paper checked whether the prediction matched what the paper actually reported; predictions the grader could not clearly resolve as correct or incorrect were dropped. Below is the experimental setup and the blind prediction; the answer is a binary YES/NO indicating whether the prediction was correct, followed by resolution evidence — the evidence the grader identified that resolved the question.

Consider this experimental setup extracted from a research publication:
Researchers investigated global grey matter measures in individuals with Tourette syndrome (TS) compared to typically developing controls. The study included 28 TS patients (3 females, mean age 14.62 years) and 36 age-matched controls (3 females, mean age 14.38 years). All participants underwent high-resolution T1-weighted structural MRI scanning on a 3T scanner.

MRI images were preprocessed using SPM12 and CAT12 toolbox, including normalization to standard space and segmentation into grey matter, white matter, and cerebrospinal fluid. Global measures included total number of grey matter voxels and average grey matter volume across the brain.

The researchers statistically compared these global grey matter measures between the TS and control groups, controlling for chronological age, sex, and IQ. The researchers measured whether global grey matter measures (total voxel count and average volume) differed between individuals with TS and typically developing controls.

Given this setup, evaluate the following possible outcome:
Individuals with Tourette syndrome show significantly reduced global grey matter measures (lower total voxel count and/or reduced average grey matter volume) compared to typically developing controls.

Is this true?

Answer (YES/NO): YES